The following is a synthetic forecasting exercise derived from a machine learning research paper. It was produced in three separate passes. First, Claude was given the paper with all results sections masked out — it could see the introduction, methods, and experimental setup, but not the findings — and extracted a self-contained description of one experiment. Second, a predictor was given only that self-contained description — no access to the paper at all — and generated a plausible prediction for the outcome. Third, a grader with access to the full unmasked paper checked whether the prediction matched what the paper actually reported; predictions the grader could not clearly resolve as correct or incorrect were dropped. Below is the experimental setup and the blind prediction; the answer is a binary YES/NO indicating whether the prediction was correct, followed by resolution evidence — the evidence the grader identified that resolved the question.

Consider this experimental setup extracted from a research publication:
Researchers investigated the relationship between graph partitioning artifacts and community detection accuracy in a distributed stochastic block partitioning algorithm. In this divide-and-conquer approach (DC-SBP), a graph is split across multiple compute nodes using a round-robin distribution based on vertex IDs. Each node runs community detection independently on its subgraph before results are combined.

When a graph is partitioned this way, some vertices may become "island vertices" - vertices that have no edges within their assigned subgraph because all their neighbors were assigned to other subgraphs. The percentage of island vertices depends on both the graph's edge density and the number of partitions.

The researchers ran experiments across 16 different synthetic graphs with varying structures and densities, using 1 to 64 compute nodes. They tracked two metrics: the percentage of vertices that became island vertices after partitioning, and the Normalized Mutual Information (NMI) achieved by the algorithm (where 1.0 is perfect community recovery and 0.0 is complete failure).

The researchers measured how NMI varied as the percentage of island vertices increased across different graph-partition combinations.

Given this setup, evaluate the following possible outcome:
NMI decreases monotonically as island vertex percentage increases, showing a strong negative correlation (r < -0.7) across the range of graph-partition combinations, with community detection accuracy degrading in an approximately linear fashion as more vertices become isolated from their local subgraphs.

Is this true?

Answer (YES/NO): NO